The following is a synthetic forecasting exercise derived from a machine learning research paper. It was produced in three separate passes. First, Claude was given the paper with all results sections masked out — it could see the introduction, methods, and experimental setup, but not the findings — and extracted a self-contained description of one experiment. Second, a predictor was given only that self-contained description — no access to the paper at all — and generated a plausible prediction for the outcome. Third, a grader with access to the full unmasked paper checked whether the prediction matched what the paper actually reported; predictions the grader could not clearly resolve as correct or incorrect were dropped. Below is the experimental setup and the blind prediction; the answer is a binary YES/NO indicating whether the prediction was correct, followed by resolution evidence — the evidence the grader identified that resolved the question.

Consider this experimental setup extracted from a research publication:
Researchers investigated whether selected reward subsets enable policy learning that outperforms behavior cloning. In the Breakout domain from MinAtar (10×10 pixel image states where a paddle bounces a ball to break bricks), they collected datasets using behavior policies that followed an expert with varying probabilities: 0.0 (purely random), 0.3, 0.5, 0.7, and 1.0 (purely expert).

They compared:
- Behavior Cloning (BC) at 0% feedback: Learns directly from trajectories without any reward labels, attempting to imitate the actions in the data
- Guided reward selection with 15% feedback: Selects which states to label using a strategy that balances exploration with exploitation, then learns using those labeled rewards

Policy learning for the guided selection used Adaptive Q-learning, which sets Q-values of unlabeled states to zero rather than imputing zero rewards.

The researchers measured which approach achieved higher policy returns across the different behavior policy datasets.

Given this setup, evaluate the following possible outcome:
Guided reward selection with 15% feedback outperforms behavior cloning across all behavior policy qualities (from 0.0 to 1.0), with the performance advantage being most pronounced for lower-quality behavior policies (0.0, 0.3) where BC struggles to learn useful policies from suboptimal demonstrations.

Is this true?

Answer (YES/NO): NO